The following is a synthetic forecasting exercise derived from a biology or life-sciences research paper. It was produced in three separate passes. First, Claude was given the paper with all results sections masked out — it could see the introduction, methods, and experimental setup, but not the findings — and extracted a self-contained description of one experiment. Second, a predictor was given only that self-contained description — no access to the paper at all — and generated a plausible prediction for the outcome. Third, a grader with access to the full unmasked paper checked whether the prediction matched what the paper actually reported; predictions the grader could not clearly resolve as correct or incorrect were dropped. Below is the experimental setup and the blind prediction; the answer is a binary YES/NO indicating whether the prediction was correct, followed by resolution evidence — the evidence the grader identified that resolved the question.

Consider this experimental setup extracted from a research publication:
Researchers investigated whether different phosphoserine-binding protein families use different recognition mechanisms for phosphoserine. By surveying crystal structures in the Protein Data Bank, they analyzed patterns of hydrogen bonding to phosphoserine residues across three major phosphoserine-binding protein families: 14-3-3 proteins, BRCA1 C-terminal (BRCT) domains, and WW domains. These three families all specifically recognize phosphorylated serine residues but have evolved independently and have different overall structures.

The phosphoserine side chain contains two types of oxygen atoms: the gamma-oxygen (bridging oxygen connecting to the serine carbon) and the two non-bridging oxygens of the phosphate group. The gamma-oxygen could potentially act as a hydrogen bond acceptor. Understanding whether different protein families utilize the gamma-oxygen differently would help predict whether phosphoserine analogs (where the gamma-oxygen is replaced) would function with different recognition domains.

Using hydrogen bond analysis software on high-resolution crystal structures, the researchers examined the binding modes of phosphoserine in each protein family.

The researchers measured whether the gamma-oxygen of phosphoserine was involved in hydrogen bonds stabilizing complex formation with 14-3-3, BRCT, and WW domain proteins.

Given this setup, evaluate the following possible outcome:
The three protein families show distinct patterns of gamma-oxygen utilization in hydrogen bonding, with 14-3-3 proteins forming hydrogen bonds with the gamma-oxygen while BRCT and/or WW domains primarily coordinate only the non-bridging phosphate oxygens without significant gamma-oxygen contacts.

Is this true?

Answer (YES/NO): NO